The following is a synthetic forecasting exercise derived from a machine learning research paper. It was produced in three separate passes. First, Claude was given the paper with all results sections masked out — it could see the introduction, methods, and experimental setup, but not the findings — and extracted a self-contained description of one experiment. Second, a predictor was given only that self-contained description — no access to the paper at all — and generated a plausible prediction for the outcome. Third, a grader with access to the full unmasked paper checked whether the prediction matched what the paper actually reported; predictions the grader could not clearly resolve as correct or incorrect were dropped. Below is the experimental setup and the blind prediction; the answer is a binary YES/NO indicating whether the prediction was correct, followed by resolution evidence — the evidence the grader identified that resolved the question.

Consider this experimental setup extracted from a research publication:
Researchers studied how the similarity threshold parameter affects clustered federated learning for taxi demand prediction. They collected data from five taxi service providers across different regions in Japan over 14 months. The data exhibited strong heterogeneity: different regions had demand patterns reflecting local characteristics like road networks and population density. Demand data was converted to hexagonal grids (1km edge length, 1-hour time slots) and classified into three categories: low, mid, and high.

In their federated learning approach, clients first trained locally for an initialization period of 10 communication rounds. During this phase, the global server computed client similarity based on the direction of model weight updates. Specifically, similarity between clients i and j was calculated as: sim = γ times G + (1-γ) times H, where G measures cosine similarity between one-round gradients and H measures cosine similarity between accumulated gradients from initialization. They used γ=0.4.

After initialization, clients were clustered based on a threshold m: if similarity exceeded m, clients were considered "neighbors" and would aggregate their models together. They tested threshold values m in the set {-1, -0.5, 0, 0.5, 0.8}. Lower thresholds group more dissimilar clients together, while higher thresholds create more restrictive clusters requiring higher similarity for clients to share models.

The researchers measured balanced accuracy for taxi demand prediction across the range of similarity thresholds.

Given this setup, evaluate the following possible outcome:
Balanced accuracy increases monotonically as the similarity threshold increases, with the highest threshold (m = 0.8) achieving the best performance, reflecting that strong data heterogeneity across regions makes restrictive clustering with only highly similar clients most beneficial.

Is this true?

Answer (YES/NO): NO